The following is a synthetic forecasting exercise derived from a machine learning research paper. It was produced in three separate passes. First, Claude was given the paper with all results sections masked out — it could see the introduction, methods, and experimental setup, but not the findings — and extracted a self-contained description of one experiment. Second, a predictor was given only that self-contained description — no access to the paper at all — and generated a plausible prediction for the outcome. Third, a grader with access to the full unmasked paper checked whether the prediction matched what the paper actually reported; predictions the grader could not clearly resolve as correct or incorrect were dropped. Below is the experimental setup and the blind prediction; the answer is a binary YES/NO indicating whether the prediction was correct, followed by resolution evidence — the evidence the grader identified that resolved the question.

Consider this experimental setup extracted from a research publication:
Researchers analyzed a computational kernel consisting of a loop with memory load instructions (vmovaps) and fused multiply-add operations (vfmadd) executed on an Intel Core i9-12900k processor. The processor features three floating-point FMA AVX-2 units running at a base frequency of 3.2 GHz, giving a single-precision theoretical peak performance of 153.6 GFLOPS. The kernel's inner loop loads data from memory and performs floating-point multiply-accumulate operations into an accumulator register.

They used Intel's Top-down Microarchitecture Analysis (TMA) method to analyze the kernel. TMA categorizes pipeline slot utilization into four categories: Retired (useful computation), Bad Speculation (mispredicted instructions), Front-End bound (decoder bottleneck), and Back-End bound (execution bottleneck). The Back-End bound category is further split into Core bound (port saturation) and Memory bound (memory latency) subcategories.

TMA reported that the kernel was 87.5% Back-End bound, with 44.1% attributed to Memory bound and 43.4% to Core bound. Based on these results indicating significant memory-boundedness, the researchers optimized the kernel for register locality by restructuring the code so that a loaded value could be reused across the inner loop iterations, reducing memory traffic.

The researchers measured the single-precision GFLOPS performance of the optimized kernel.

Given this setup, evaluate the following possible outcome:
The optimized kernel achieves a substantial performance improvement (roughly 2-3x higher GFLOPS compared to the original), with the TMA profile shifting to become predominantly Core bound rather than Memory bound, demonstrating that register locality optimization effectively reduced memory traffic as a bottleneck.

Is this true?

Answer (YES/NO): NO